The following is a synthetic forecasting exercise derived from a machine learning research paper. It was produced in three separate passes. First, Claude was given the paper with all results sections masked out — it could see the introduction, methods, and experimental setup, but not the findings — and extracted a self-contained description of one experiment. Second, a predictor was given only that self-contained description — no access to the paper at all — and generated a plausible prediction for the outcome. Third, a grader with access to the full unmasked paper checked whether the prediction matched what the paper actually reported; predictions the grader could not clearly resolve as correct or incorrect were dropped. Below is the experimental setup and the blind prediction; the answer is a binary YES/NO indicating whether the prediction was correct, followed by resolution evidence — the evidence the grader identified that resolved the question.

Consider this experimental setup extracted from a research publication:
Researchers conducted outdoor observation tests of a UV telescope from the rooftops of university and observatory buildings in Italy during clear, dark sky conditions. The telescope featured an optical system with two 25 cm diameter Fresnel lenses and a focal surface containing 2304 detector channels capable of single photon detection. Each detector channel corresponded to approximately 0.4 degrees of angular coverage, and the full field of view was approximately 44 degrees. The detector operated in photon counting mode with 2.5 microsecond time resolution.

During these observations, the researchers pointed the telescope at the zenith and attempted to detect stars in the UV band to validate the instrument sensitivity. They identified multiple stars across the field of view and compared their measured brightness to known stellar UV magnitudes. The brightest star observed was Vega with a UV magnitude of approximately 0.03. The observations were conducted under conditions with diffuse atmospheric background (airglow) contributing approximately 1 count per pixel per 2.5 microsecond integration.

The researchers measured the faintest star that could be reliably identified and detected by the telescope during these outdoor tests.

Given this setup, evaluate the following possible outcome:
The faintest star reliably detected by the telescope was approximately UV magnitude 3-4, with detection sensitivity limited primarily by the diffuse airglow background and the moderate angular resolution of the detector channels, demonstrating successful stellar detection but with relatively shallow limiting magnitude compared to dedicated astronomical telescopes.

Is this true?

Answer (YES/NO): YES